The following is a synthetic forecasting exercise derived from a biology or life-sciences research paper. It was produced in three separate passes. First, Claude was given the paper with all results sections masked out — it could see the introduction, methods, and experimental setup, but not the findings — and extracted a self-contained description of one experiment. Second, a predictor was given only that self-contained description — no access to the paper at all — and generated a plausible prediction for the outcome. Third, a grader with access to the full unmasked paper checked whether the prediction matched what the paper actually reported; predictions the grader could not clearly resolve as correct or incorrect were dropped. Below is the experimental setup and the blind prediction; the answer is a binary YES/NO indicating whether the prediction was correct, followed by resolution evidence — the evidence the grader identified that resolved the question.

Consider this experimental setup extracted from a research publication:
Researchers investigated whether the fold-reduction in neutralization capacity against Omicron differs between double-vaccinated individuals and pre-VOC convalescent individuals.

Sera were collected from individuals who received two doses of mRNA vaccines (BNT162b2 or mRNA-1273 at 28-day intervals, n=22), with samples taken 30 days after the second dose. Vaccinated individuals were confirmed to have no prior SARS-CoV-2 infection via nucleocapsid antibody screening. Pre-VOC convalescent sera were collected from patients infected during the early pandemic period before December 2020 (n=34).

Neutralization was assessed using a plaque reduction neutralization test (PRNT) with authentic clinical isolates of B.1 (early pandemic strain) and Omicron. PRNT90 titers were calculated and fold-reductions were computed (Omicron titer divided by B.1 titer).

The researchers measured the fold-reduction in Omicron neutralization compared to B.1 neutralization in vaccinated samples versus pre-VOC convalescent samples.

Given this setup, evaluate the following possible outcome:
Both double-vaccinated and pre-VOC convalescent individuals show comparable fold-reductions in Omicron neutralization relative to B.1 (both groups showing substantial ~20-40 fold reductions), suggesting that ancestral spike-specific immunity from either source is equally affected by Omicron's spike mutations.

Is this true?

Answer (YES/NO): NO